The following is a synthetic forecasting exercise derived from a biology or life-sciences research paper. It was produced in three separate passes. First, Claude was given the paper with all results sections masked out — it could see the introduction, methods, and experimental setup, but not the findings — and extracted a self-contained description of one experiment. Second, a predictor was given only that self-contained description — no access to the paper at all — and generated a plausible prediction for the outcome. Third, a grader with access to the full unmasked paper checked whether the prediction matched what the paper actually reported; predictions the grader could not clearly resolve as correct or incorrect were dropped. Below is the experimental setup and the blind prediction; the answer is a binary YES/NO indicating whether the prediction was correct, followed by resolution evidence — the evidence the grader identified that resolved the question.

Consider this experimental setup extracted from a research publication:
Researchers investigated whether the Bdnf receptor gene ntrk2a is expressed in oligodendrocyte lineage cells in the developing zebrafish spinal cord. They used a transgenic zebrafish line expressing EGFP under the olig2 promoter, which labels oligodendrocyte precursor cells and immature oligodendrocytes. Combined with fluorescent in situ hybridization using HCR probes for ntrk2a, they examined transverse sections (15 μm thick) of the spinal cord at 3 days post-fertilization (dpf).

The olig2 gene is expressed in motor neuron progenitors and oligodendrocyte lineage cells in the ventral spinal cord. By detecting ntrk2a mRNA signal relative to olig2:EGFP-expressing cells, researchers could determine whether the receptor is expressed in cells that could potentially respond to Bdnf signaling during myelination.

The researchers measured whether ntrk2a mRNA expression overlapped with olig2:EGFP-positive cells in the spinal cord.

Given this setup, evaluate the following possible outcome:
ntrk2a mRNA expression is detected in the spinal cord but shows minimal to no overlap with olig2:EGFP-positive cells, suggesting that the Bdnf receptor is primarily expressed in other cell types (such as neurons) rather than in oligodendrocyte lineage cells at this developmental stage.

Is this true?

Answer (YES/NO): NO